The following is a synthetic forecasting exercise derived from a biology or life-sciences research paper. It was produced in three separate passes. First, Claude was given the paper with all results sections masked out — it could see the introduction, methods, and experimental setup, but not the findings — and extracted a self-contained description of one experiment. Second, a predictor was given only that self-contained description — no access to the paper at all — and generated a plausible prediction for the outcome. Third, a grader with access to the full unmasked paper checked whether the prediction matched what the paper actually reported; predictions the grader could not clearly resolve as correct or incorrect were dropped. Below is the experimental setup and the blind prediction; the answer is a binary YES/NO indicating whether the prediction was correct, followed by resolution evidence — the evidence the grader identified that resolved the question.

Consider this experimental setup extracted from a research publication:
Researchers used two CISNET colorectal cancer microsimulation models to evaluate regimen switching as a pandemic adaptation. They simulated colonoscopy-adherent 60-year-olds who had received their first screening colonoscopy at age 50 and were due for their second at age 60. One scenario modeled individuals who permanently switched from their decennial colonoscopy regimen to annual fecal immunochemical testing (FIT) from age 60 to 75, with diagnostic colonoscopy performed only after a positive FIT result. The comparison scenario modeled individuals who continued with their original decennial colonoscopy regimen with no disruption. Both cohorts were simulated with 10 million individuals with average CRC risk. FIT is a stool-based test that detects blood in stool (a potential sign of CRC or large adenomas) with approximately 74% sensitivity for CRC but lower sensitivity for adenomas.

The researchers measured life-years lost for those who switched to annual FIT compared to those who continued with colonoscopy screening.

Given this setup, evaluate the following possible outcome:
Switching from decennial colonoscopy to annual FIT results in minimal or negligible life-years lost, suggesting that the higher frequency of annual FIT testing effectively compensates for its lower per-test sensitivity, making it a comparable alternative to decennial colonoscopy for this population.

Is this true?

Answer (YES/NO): NO